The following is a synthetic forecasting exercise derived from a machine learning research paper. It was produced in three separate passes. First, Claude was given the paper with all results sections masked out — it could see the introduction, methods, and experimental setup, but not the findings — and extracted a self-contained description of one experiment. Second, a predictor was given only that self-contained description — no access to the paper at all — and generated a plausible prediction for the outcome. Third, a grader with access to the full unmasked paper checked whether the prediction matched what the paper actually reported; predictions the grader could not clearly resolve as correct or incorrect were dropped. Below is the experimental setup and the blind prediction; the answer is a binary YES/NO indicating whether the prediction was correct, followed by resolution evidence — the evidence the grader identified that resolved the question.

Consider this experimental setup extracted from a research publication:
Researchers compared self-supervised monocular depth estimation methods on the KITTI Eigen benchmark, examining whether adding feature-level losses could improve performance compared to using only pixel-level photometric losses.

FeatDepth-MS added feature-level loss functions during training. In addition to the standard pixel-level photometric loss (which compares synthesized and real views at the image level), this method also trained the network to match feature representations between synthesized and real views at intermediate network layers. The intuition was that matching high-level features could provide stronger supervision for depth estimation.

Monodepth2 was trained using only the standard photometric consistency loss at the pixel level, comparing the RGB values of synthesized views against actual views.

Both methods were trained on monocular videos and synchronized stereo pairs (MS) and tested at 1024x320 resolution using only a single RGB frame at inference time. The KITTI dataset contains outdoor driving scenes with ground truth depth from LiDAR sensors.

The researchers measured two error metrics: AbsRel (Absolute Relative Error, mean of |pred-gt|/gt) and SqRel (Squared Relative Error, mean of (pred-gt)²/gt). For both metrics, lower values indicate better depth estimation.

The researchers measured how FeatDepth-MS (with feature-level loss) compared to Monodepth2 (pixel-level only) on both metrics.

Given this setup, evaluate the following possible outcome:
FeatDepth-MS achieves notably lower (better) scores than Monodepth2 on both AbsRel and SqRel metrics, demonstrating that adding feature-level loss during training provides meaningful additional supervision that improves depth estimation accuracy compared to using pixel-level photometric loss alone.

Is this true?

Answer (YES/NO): YES